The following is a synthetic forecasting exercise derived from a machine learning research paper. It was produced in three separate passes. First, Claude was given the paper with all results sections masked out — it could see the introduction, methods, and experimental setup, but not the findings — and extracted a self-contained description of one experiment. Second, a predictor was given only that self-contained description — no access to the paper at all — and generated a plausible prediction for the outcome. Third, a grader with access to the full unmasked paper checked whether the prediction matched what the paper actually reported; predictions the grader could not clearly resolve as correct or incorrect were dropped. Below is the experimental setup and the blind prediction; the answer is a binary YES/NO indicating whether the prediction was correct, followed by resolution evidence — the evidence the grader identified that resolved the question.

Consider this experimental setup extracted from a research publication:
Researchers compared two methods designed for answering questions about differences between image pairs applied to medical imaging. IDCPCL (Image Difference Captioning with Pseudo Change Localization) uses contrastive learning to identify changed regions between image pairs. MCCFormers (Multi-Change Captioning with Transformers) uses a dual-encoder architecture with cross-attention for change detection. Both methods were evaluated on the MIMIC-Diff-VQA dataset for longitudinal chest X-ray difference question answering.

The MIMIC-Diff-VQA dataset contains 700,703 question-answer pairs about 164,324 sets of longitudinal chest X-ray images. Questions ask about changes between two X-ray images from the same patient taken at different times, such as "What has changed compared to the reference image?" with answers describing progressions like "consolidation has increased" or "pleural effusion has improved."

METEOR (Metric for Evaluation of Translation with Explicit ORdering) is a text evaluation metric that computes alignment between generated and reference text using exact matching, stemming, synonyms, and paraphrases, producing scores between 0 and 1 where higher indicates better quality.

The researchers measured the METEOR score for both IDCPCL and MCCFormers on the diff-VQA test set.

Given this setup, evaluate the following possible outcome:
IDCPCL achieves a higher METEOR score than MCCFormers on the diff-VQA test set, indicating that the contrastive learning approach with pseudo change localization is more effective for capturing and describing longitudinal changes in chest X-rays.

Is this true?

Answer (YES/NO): NO